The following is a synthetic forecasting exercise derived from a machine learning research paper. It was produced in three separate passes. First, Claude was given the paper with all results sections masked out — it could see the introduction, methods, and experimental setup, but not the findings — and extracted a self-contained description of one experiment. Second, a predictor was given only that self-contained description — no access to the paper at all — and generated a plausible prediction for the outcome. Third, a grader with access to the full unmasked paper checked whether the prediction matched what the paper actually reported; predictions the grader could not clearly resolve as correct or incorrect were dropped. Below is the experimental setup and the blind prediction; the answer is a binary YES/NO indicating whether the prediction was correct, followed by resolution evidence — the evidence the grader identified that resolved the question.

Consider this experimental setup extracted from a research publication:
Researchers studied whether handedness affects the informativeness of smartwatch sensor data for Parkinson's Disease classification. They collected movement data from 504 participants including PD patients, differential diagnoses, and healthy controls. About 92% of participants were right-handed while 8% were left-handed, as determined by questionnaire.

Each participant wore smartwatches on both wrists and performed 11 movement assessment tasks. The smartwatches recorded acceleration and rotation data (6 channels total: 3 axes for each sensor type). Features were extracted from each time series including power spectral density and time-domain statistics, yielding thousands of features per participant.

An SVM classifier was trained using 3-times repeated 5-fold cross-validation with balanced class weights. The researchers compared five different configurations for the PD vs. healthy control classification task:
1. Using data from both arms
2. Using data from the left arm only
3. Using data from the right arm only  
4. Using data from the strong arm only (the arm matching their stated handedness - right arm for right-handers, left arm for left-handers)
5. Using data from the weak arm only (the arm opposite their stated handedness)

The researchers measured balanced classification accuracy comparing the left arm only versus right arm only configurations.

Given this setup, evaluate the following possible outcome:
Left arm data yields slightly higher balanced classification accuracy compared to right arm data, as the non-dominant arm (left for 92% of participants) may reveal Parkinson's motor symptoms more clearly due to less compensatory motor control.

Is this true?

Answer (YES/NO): NO